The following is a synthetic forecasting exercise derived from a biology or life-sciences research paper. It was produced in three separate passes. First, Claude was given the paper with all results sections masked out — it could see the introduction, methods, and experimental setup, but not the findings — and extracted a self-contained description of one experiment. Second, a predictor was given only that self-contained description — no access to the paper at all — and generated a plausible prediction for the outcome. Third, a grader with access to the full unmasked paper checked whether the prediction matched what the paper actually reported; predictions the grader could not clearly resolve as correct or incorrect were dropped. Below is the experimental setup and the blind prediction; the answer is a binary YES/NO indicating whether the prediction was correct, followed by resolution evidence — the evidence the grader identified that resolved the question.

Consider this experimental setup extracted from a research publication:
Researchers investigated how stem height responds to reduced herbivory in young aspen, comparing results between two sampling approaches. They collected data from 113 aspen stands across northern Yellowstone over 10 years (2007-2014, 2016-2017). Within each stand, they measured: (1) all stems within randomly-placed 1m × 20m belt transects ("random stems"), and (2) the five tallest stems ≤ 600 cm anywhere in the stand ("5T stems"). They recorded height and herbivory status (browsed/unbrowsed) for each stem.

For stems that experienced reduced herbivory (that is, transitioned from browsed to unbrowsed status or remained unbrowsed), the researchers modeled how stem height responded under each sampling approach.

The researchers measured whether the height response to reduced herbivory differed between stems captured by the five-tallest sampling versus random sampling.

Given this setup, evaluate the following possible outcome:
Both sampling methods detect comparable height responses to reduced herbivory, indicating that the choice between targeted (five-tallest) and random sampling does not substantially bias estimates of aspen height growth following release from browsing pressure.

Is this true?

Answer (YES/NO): NO